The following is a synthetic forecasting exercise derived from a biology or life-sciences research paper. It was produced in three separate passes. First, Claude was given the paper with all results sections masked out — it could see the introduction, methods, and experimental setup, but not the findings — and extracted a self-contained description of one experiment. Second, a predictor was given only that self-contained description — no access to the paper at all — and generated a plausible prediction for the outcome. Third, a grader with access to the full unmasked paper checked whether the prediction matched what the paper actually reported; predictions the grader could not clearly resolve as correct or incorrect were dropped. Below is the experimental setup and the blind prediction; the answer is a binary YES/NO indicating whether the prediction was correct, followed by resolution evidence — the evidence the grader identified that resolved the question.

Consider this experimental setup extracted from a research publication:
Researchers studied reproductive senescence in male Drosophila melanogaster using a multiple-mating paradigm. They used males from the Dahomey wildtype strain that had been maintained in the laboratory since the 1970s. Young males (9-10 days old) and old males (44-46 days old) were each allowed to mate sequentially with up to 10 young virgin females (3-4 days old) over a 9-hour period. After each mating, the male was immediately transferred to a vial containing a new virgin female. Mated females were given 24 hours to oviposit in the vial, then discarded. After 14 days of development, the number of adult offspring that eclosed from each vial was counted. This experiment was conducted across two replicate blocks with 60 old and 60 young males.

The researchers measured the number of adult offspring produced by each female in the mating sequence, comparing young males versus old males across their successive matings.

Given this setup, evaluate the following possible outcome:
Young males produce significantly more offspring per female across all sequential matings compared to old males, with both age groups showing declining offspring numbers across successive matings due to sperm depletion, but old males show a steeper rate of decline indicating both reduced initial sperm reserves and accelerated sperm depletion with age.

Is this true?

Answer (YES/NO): NO